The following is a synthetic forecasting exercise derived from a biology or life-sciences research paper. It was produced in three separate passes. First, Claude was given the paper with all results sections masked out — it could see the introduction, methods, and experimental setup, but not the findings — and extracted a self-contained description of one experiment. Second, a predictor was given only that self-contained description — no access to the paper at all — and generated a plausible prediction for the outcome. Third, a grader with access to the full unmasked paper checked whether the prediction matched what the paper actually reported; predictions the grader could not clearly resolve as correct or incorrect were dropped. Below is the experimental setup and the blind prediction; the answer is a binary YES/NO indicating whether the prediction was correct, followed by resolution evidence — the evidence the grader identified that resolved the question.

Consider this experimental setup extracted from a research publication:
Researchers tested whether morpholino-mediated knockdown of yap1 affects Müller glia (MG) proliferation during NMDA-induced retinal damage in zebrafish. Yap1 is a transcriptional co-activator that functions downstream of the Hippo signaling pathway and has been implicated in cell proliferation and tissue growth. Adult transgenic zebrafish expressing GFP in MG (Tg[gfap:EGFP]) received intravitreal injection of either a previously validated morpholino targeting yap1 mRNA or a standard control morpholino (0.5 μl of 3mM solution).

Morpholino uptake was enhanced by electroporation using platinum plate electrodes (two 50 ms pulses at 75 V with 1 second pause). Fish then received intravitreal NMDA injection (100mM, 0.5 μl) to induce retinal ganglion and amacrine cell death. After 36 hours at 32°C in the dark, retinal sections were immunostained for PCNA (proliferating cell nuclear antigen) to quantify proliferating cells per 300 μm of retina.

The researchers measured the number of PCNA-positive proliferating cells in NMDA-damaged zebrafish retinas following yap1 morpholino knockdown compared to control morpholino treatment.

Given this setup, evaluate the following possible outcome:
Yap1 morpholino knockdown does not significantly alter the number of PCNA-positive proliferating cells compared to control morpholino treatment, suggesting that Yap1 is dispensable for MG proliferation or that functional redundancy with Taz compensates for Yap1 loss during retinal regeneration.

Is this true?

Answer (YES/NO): NO